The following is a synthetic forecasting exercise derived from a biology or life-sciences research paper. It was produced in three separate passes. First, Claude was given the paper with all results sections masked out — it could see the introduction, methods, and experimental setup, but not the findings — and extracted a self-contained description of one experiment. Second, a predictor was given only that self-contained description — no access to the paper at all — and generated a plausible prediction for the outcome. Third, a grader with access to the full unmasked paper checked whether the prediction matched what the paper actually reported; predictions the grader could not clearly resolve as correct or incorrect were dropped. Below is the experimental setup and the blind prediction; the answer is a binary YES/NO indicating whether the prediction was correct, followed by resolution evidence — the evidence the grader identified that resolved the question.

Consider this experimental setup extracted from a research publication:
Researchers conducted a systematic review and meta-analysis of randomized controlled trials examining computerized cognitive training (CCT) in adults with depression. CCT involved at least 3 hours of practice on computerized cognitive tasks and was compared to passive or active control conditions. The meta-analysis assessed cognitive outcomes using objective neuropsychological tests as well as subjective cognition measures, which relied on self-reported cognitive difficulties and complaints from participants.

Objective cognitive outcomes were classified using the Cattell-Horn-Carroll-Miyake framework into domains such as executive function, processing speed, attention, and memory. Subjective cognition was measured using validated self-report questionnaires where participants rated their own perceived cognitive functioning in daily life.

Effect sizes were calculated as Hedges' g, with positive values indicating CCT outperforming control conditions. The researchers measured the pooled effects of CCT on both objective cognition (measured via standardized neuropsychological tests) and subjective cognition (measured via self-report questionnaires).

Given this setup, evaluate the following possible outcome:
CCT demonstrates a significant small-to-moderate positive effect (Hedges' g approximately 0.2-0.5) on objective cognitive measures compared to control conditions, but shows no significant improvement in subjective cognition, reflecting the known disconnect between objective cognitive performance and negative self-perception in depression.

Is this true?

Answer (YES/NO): YES